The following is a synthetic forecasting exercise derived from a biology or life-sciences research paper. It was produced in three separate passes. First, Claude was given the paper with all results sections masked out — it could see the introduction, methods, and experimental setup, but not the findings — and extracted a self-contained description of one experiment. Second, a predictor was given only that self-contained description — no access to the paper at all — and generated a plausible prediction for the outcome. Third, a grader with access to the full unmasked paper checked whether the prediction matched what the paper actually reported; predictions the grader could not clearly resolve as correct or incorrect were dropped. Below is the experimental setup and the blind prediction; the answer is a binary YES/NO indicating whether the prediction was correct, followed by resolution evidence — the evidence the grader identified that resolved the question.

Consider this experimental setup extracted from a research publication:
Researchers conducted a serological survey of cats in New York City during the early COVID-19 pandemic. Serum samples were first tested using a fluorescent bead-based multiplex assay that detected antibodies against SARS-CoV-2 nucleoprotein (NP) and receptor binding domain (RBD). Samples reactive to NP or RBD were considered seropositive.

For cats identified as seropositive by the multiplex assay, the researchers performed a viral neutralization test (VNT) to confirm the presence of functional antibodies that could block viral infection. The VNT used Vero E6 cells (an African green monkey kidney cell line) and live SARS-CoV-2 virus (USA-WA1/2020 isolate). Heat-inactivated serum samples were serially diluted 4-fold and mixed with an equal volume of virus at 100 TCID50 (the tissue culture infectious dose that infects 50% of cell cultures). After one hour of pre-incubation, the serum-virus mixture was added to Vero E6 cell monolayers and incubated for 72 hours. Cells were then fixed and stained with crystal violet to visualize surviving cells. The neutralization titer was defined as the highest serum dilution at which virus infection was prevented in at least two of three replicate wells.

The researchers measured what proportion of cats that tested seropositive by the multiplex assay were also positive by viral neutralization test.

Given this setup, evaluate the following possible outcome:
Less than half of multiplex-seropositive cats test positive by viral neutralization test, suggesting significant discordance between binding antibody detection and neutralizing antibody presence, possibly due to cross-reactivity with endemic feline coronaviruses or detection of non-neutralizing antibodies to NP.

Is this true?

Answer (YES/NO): NO